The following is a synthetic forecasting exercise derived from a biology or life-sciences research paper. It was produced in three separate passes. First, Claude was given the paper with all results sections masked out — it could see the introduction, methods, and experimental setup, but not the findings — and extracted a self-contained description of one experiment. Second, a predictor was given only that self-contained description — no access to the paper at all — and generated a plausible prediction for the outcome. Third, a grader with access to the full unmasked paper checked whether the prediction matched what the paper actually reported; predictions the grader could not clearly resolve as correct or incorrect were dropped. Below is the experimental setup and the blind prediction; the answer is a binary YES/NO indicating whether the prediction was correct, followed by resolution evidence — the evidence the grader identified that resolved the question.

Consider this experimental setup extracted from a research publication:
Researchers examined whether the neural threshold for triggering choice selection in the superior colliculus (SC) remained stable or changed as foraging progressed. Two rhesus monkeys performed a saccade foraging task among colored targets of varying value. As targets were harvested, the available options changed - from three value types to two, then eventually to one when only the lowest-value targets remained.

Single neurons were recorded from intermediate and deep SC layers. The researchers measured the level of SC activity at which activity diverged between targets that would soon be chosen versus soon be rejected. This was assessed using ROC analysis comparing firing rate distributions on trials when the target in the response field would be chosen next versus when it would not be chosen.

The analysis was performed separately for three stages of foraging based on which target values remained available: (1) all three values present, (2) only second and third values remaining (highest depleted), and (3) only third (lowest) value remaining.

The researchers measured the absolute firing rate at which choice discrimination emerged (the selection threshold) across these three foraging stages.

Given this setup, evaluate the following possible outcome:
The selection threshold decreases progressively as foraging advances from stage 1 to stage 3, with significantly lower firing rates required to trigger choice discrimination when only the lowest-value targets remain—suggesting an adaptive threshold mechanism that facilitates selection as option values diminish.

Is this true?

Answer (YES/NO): NO